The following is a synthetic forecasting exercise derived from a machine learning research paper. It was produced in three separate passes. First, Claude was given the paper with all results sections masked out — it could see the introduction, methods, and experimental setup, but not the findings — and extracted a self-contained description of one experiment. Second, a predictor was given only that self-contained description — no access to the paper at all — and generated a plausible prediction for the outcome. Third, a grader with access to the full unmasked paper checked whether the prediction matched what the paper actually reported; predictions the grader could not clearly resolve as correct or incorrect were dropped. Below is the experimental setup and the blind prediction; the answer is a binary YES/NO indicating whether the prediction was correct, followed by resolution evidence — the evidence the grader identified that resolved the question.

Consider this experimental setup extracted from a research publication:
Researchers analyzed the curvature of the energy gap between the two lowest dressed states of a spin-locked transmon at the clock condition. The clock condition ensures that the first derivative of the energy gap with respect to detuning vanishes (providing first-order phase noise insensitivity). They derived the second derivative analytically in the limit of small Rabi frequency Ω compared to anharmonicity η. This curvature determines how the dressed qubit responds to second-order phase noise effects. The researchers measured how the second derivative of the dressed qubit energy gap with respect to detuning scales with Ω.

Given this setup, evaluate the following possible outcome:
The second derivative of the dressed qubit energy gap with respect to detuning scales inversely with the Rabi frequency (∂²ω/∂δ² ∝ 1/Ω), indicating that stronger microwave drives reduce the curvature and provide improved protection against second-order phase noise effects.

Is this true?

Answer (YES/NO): YES